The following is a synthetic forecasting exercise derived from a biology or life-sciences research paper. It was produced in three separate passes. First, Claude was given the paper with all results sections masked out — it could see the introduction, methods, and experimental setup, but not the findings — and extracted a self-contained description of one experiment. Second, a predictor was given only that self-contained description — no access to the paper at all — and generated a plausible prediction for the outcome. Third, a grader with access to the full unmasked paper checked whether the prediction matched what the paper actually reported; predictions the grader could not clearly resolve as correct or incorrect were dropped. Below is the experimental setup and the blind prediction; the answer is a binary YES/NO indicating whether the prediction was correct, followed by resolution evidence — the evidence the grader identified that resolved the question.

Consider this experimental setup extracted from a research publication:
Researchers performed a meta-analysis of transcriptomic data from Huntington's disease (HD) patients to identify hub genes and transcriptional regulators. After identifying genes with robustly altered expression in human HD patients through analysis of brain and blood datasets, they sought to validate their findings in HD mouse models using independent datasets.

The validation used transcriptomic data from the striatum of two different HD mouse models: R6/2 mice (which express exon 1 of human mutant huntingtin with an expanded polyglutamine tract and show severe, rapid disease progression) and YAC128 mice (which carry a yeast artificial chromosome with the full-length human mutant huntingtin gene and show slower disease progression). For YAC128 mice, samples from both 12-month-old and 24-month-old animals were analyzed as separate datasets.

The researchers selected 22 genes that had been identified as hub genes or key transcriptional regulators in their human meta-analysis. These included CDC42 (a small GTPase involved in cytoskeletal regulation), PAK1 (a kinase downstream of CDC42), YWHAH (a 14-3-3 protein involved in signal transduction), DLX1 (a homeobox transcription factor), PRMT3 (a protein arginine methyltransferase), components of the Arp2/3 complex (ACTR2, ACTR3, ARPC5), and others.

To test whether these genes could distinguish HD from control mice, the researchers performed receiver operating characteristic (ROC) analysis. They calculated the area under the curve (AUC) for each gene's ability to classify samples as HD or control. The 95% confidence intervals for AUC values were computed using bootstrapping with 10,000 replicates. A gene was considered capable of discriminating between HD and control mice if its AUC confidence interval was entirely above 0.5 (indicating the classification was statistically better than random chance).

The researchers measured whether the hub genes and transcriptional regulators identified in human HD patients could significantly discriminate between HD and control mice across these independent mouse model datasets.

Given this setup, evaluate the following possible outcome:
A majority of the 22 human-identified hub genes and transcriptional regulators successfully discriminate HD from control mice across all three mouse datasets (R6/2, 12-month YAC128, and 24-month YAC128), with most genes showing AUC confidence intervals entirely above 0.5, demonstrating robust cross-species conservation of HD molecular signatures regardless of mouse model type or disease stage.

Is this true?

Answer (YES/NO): NO